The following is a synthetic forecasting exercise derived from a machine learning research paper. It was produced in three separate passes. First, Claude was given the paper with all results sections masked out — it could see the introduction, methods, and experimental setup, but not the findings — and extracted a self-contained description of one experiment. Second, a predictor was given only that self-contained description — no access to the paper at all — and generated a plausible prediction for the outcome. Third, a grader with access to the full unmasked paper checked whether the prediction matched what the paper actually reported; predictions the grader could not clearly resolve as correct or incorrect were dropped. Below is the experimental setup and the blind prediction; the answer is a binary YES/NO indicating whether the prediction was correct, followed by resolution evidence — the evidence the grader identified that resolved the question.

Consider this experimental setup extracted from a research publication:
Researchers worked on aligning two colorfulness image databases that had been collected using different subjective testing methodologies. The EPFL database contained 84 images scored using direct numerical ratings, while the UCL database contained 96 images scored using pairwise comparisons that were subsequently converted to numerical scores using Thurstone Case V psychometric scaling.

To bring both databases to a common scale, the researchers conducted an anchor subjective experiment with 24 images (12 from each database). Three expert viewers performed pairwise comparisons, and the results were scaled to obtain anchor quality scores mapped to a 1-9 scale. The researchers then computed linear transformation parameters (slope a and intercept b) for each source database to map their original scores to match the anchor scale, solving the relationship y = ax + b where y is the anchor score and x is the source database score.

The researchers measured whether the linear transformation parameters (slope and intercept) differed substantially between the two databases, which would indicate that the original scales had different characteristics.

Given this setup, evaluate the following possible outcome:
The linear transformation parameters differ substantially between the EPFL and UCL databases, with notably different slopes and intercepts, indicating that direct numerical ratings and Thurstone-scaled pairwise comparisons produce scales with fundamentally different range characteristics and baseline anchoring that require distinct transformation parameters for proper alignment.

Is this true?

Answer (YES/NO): NO